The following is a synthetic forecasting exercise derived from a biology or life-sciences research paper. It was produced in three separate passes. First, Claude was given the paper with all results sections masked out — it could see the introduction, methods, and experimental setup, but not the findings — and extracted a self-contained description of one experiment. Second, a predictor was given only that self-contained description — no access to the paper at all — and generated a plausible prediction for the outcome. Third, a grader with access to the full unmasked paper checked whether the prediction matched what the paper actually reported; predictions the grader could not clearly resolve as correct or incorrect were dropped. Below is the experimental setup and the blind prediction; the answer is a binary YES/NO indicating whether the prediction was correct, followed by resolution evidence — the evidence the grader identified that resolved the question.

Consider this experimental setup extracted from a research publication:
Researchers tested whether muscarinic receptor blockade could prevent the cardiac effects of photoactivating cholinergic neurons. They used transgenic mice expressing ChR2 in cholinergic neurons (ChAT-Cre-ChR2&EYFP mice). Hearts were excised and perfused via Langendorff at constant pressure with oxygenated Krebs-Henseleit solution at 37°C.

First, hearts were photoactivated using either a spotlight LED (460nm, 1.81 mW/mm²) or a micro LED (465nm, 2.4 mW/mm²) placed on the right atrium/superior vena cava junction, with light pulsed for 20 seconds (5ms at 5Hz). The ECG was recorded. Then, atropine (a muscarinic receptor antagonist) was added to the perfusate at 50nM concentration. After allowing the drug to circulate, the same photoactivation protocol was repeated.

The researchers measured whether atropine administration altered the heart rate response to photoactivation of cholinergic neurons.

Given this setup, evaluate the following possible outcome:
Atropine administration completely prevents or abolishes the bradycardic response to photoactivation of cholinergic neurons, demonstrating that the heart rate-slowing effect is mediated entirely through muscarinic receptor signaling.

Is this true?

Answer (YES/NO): YES